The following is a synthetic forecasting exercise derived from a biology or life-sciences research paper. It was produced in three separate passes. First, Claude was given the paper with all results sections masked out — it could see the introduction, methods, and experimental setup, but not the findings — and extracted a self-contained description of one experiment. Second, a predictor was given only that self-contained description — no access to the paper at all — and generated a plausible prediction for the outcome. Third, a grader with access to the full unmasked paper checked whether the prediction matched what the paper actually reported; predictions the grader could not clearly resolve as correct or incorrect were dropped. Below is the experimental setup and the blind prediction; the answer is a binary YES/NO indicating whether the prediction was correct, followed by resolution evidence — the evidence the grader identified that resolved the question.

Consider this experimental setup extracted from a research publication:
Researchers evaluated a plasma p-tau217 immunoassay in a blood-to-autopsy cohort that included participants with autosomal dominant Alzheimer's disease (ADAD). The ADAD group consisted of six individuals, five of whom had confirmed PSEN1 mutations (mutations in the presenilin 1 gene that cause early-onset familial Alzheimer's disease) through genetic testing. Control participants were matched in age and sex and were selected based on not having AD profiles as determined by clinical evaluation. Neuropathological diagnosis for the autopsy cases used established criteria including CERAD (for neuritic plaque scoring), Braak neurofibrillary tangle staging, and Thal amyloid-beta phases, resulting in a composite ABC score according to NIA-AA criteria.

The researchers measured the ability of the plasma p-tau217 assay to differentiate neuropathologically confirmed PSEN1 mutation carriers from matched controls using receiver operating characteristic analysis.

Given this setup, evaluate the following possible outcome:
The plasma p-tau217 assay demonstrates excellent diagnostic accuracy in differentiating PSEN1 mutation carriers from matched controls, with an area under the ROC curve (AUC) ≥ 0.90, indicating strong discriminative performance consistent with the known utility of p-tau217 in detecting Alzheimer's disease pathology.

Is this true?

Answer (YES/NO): YES